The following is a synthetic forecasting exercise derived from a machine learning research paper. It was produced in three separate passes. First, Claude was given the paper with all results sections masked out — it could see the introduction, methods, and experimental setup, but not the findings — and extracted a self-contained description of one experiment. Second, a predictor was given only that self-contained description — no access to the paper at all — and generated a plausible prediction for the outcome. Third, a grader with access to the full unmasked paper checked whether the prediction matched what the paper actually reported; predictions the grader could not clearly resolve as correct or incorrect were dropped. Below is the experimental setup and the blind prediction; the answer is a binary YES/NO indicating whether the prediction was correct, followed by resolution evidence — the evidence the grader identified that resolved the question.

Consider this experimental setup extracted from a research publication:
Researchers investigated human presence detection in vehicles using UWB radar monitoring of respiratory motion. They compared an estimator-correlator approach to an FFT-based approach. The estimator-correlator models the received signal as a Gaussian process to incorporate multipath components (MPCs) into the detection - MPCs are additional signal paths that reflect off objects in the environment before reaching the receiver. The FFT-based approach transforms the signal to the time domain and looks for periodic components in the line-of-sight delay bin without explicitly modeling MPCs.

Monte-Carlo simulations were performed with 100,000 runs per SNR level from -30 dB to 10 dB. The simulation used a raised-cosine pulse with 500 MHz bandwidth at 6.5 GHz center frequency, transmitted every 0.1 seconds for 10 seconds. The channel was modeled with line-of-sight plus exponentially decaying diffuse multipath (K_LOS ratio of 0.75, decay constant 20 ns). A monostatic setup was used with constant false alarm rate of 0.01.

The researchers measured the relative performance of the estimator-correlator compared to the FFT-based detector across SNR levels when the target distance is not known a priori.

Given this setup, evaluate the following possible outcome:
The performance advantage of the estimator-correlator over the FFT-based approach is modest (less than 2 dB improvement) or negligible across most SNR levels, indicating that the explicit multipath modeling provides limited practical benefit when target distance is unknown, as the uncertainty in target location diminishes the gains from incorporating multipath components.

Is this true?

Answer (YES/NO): NO